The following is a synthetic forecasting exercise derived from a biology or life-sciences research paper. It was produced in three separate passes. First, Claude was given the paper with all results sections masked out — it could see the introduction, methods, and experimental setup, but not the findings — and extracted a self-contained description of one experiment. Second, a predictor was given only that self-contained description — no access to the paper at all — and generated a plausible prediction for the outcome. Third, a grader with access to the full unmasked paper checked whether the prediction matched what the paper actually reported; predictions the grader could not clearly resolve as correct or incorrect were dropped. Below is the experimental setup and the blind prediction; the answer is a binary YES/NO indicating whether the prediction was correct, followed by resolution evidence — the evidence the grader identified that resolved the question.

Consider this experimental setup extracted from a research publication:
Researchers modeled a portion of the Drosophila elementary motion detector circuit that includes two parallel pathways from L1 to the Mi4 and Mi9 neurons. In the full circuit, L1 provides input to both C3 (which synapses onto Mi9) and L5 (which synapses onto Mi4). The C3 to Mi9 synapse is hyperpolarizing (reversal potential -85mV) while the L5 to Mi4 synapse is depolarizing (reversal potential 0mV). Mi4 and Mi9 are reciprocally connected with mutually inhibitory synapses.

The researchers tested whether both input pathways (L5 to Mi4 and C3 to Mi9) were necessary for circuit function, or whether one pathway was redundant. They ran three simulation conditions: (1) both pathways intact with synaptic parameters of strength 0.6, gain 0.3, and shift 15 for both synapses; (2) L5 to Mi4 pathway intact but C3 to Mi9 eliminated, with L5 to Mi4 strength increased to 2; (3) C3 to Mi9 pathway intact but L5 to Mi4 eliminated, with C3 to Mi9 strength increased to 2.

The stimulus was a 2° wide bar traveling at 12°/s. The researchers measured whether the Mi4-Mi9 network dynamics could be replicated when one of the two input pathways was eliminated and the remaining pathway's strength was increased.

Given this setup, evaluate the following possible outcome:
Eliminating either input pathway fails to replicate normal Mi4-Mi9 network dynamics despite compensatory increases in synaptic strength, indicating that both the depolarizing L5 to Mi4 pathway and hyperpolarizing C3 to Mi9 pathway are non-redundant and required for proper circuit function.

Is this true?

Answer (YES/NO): NO